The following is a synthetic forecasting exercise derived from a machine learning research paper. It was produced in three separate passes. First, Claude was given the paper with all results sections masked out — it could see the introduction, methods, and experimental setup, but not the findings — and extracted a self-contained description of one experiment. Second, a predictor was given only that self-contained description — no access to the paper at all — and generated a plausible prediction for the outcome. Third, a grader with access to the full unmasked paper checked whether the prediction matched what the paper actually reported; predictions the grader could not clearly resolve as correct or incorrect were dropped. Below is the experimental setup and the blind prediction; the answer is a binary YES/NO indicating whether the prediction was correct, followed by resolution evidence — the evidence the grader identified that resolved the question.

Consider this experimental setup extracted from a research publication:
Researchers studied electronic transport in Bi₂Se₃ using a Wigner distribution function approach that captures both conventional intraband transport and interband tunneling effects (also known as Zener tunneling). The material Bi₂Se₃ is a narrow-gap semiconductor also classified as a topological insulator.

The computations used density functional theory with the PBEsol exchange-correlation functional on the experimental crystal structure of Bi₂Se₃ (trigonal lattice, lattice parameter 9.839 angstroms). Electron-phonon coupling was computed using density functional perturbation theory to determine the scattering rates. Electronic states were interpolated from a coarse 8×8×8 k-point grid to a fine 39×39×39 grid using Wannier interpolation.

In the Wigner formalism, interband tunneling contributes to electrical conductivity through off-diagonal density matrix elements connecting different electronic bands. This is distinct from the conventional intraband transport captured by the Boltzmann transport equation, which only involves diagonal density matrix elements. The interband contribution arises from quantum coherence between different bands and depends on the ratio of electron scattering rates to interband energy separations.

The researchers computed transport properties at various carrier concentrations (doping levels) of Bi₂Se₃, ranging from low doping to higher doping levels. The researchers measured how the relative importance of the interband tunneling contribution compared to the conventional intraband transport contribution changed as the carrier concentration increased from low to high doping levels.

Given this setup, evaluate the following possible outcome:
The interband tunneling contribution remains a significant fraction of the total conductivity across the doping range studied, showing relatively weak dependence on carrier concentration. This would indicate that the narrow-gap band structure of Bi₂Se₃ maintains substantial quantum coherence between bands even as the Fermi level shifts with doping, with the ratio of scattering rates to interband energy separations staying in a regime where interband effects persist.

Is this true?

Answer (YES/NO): NO